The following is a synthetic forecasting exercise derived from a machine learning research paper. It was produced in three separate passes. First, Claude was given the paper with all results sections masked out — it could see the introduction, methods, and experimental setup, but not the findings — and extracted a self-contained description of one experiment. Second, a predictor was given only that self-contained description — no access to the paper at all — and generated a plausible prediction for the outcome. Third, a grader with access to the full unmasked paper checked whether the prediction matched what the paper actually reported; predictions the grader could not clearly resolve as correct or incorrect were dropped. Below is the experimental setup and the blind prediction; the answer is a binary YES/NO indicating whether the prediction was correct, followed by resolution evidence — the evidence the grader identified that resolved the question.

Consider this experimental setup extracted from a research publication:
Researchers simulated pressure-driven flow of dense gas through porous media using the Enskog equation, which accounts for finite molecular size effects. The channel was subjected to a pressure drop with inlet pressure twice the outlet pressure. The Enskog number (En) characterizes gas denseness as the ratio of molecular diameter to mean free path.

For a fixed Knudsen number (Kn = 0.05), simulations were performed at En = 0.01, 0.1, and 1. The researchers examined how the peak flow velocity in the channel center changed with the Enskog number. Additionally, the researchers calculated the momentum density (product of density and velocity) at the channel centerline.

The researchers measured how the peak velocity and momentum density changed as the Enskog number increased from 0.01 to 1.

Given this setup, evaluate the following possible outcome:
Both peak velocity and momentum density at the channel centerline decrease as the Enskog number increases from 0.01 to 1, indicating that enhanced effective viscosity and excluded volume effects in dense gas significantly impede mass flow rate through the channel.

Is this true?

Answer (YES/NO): YES